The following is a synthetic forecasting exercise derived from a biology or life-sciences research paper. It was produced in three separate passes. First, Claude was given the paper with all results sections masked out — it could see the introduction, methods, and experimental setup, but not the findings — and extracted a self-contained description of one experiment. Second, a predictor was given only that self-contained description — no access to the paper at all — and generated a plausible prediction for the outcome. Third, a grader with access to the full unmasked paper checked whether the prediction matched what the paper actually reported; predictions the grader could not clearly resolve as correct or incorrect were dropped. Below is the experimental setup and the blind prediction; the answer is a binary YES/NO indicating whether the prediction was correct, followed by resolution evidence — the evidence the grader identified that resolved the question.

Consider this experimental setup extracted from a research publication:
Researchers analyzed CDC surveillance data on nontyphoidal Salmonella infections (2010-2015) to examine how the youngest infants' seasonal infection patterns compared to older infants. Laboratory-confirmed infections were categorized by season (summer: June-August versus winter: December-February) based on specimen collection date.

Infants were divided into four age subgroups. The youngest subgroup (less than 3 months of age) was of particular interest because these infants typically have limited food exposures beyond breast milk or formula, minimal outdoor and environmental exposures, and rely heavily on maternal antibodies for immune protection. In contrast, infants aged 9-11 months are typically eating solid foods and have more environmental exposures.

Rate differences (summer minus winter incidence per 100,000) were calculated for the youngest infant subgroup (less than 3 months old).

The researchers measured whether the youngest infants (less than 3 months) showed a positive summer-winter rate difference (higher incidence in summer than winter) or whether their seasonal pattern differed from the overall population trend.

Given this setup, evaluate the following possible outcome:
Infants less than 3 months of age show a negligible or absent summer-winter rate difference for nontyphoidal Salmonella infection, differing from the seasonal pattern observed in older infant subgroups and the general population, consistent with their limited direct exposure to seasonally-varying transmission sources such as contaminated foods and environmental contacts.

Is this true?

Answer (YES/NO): NO